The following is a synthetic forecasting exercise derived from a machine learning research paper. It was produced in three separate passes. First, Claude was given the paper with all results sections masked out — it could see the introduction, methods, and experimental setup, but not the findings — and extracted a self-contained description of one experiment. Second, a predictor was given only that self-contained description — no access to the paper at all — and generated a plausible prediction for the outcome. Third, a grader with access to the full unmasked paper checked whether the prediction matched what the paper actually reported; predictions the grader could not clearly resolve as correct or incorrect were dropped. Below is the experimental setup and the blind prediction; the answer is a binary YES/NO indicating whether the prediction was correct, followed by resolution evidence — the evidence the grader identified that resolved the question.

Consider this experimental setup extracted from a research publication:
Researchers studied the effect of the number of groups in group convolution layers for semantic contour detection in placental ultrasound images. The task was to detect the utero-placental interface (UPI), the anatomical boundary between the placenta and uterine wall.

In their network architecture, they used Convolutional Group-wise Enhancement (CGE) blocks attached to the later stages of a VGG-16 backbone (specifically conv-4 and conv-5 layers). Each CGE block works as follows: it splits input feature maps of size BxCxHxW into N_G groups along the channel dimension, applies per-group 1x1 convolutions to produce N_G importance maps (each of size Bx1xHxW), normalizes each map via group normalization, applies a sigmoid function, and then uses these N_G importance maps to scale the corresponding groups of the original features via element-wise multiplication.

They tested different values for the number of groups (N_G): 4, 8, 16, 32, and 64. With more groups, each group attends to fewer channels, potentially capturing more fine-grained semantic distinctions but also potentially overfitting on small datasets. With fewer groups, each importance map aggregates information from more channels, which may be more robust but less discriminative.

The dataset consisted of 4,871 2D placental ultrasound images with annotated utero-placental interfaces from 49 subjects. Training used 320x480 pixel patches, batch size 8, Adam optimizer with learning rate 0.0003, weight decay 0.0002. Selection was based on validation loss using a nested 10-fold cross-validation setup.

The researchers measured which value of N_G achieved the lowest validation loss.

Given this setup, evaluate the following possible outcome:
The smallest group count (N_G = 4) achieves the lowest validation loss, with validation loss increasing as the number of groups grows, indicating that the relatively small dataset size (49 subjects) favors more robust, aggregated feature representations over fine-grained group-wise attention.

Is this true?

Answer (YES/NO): NO